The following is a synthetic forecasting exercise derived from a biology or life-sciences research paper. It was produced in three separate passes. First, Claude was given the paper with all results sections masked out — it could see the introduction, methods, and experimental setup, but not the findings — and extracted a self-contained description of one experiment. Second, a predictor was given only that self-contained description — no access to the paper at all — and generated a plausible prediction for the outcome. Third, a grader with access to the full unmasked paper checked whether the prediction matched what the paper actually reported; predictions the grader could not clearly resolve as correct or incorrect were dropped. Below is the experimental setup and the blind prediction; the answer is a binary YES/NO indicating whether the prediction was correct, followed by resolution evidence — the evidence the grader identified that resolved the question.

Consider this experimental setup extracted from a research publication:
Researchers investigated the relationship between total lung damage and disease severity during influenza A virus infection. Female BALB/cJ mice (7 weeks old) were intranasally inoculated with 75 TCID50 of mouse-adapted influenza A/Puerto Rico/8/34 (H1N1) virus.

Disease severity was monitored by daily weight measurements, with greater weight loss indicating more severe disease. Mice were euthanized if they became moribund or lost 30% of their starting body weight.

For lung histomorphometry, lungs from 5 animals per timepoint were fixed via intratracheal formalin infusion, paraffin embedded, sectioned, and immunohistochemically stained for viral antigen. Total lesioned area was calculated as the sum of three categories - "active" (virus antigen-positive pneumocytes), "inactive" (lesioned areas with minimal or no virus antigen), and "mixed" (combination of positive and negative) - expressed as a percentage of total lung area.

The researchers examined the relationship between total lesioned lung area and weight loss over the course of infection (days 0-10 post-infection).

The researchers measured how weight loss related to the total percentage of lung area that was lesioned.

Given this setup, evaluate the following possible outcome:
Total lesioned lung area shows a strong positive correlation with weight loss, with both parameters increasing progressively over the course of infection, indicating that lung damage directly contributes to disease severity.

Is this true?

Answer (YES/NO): NO